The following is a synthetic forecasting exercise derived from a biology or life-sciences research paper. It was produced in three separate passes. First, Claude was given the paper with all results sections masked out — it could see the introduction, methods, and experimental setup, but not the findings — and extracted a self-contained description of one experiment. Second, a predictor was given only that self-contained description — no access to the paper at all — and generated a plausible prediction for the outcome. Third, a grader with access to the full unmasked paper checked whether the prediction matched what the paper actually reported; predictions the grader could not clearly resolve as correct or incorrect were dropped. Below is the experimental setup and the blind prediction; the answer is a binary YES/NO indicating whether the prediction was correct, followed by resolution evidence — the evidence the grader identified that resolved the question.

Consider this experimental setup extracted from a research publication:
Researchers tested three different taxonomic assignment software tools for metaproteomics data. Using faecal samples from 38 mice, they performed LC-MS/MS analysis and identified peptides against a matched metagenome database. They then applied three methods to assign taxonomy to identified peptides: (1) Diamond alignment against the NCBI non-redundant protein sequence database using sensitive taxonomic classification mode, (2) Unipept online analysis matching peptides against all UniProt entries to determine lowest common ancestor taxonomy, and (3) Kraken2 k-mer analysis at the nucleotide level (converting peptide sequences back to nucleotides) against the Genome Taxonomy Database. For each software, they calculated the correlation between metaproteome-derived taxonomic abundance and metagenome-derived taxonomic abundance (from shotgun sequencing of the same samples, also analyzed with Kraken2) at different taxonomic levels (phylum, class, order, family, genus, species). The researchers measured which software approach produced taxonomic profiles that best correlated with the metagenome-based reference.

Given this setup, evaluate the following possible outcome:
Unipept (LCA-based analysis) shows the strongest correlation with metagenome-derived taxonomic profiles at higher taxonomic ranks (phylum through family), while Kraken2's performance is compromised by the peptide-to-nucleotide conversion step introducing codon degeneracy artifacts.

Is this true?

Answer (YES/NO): NO